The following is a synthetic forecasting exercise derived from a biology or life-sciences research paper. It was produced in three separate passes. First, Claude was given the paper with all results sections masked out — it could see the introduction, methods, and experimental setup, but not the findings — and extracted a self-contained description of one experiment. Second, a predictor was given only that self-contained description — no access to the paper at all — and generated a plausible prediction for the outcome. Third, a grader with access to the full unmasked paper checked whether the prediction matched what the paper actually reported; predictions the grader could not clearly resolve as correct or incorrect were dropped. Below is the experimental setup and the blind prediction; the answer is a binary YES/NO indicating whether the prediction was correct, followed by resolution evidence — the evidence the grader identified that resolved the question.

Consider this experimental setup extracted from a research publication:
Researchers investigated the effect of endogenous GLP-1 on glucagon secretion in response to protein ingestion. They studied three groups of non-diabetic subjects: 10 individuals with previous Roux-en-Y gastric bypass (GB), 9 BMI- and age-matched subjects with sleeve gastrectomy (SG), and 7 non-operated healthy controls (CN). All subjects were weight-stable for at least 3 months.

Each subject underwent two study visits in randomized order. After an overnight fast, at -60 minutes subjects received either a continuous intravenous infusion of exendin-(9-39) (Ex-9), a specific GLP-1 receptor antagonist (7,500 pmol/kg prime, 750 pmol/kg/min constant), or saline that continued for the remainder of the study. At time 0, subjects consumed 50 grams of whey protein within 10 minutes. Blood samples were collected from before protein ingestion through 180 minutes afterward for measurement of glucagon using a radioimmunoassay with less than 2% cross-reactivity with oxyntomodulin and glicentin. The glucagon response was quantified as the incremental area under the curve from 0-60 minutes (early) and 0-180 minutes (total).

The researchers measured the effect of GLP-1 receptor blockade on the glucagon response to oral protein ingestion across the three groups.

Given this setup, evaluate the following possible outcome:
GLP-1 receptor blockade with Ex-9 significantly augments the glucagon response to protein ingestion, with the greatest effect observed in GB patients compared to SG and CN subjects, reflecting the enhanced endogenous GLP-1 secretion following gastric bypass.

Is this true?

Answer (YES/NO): NO